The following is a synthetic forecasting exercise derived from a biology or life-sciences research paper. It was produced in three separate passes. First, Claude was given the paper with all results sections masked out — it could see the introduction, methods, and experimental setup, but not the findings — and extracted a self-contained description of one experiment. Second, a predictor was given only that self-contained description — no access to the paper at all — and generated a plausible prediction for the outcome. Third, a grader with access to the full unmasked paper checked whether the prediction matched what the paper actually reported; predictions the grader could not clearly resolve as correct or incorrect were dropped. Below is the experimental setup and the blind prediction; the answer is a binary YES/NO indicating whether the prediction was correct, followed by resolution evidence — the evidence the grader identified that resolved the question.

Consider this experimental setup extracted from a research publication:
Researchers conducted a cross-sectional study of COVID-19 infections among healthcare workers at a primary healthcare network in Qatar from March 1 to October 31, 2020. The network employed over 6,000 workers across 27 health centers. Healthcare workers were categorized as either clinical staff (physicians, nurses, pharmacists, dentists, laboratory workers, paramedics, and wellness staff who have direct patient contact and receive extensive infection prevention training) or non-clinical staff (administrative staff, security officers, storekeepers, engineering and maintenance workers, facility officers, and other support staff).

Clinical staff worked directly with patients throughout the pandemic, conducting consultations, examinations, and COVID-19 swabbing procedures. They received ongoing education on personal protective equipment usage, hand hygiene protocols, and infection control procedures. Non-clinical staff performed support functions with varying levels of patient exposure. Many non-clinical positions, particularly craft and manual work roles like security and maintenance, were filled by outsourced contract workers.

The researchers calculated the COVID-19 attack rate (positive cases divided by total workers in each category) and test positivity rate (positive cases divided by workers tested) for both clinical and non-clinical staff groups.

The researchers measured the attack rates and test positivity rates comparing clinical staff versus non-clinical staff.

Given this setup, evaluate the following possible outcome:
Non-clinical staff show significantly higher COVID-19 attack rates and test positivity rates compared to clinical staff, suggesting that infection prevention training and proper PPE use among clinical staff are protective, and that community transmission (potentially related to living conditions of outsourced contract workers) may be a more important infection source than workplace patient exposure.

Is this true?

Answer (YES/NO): YES